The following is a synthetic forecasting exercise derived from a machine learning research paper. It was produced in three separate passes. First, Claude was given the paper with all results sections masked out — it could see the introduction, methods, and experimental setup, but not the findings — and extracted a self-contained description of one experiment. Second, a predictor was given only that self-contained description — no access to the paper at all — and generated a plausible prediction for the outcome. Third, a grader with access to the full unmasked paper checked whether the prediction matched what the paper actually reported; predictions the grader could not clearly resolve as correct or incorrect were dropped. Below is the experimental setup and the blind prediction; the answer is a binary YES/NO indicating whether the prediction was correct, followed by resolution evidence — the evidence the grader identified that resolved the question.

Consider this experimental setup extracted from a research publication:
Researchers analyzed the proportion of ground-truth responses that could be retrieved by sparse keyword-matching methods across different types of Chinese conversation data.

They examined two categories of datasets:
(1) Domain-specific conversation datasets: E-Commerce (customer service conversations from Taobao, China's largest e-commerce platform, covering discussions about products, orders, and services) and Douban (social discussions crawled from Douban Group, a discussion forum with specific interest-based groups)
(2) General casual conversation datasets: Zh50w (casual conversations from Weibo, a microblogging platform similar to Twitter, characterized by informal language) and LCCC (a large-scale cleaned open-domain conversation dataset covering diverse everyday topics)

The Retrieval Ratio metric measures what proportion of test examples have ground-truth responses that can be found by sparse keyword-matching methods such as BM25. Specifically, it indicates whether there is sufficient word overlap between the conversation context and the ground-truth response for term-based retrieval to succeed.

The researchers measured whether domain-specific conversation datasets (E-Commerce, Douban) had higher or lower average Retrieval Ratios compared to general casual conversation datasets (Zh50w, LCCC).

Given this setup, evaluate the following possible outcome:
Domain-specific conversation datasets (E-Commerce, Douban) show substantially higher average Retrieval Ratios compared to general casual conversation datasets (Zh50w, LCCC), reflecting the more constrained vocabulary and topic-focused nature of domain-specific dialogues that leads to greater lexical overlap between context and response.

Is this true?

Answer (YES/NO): YES